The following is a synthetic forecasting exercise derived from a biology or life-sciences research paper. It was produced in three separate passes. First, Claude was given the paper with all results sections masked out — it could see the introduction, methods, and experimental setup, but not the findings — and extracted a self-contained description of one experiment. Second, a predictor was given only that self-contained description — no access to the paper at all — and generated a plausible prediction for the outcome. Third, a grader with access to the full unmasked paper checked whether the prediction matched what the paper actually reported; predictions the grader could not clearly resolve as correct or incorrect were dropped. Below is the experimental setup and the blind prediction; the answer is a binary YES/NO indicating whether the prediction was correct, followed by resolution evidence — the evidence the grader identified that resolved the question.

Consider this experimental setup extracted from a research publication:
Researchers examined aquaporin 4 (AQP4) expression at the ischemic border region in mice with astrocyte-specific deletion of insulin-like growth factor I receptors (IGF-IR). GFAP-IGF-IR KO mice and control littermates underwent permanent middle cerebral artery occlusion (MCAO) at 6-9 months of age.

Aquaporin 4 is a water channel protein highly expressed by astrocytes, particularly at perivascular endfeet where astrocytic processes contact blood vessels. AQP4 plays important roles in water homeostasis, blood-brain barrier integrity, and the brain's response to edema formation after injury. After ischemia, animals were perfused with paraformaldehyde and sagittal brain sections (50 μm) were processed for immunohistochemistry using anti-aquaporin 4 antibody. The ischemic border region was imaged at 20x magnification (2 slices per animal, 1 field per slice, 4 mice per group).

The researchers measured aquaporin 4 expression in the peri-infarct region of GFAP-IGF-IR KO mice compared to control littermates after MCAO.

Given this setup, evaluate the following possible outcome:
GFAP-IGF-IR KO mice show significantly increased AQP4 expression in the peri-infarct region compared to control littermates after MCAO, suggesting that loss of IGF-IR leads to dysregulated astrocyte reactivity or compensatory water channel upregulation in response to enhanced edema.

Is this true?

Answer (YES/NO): YES